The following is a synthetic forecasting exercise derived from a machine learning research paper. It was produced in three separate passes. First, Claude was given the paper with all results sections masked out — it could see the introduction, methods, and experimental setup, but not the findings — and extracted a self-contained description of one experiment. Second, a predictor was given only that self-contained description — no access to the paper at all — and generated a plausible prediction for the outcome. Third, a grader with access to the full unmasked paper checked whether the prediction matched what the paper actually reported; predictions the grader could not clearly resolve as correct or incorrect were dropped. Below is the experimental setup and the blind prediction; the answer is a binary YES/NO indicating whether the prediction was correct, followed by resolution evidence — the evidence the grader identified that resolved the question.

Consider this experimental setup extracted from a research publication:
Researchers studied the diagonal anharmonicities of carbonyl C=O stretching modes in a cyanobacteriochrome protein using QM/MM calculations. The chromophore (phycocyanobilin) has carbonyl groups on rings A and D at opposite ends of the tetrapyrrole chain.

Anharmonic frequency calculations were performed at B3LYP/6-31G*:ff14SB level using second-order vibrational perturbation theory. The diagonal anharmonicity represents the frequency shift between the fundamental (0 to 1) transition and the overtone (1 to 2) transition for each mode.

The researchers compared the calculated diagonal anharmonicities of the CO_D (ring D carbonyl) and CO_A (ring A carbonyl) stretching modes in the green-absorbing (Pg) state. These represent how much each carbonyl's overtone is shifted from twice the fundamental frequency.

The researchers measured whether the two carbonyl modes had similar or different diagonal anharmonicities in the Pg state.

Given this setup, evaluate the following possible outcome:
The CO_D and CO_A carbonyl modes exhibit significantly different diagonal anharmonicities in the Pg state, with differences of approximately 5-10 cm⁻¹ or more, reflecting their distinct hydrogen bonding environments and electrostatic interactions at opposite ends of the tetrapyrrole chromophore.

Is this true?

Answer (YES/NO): NO